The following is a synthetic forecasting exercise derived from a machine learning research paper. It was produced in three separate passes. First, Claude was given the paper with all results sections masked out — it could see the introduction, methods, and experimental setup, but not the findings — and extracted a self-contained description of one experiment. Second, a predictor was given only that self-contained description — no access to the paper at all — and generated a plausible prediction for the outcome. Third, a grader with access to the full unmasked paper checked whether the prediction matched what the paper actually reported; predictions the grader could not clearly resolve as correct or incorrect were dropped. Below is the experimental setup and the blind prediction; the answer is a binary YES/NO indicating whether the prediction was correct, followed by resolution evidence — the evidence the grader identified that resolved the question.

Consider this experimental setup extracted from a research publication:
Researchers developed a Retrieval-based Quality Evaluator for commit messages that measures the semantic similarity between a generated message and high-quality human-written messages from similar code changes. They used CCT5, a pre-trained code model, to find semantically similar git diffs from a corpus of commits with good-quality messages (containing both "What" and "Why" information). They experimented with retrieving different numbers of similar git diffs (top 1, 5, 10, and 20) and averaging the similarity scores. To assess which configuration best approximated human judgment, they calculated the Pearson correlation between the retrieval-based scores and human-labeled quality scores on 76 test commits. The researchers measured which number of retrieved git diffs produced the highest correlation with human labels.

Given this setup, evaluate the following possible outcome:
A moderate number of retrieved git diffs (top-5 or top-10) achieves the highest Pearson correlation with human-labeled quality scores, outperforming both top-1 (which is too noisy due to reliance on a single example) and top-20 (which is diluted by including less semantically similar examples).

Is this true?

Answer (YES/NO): YES